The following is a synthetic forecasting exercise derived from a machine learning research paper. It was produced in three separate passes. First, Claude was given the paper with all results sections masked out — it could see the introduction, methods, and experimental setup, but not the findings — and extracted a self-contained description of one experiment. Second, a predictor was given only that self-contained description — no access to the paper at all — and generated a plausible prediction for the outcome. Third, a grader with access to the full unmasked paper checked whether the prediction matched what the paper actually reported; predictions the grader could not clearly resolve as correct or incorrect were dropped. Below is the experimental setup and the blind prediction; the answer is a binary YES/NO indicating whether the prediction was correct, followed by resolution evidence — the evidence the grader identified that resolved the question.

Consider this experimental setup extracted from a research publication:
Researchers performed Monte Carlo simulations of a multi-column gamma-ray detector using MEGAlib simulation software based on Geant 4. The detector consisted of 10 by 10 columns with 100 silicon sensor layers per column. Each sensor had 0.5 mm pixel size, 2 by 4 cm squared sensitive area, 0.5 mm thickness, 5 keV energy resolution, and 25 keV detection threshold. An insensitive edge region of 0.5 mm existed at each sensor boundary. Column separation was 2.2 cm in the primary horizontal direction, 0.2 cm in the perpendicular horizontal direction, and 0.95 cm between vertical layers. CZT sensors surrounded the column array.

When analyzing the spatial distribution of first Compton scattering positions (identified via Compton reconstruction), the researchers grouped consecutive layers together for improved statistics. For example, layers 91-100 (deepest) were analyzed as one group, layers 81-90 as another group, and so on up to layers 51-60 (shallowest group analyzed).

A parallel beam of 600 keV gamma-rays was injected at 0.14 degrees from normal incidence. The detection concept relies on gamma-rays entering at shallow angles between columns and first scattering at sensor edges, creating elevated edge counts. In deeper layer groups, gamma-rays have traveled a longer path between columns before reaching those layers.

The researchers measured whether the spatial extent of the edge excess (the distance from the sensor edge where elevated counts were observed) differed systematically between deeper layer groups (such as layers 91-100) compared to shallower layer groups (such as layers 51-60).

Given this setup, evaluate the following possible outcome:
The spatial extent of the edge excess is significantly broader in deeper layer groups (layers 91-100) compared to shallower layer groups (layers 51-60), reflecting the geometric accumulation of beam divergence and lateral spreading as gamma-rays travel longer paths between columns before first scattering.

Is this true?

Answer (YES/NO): YES